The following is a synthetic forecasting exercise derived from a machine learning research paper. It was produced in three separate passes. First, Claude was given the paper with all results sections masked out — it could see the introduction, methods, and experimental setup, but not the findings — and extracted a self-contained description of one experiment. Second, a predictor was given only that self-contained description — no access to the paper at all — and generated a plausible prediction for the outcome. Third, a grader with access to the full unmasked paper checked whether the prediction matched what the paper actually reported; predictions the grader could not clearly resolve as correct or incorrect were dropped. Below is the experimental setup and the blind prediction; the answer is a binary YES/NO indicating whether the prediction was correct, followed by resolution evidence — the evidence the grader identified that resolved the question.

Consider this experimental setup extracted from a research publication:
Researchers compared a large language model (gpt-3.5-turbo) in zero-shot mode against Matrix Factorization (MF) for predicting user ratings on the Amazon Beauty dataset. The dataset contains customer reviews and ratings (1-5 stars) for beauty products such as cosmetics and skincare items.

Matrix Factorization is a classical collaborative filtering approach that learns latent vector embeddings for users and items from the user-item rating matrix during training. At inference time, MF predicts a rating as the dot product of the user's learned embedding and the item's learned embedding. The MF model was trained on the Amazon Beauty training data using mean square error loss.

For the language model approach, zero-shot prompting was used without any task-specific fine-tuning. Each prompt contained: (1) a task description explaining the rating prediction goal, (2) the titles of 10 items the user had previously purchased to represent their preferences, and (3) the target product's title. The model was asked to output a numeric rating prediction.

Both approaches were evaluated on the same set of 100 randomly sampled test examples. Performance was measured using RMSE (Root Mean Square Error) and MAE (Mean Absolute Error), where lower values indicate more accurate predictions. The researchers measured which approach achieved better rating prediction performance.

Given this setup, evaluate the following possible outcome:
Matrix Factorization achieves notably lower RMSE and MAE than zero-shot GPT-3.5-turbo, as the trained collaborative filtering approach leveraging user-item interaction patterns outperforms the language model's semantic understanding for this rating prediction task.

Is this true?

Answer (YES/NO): YES